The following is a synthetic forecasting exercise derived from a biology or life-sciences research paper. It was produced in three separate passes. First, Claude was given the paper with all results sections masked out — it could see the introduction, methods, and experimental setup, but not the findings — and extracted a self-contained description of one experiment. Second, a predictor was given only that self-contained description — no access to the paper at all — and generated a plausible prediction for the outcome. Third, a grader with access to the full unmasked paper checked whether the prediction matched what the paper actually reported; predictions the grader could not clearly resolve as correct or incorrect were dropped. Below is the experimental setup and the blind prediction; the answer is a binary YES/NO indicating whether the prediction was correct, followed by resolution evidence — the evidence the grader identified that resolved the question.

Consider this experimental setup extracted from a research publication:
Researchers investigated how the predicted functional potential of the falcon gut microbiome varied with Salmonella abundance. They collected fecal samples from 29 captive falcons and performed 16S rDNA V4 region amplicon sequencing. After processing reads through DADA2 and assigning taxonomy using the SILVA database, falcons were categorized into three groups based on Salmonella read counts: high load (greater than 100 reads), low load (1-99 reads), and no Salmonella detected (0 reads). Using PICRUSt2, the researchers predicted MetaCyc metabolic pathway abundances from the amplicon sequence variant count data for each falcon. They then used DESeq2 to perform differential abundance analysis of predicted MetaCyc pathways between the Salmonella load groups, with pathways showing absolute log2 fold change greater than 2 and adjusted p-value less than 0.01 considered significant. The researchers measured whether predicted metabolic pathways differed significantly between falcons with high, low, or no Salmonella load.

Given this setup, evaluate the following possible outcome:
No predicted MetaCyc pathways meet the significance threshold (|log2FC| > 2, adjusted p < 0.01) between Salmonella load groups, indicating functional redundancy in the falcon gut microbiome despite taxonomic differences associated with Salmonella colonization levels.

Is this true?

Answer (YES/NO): NO